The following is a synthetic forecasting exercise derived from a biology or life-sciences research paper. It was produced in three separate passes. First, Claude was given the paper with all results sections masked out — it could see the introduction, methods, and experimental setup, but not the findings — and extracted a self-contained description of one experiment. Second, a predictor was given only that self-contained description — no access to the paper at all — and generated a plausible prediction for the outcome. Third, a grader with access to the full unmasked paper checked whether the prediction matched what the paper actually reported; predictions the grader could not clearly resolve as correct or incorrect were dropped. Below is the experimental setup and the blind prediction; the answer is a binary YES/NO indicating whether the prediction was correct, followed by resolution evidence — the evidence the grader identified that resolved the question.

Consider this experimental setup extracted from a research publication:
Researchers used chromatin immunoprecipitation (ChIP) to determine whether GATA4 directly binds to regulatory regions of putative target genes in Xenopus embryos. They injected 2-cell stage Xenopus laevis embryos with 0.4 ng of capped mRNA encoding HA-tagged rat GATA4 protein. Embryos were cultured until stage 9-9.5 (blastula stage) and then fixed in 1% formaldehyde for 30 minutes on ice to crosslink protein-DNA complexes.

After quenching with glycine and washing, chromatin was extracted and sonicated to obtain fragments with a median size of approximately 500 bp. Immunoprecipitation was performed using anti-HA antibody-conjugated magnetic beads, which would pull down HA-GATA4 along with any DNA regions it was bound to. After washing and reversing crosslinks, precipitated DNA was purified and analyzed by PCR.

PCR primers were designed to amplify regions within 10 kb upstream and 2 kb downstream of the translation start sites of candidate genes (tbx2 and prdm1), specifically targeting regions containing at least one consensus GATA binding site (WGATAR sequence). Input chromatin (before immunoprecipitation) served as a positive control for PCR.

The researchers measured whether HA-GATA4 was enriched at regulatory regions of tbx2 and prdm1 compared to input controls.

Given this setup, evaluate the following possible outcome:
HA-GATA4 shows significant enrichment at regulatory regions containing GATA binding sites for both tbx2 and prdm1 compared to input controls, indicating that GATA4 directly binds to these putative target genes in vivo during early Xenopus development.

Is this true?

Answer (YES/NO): YES